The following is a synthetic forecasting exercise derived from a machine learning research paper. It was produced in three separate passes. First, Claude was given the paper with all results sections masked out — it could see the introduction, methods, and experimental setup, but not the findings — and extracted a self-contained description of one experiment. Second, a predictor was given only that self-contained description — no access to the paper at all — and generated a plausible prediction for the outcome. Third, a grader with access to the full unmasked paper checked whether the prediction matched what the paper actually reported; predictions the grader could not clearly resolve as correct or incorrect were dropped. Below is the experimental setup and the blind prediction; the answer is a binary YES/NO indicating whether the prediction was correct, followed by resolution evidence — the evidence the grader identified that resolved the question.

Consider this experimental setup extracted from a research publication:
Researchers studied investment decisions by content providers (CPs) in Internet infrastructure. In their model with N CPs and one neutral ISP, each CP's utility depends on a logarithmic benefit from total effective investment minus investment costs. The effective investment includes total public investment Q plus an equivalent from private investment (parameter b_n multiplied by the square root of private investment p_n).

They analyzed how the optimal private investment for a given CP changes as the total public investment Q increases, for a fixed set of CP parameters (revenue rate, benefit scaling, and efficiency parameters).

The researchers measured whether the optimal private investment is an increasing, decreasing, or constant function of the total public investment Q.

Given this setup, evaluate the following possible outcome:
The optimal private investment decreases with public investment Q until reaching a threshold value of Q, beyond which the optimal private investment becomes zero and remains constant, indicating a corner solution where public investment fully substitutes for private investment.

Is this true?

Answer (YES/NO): NO